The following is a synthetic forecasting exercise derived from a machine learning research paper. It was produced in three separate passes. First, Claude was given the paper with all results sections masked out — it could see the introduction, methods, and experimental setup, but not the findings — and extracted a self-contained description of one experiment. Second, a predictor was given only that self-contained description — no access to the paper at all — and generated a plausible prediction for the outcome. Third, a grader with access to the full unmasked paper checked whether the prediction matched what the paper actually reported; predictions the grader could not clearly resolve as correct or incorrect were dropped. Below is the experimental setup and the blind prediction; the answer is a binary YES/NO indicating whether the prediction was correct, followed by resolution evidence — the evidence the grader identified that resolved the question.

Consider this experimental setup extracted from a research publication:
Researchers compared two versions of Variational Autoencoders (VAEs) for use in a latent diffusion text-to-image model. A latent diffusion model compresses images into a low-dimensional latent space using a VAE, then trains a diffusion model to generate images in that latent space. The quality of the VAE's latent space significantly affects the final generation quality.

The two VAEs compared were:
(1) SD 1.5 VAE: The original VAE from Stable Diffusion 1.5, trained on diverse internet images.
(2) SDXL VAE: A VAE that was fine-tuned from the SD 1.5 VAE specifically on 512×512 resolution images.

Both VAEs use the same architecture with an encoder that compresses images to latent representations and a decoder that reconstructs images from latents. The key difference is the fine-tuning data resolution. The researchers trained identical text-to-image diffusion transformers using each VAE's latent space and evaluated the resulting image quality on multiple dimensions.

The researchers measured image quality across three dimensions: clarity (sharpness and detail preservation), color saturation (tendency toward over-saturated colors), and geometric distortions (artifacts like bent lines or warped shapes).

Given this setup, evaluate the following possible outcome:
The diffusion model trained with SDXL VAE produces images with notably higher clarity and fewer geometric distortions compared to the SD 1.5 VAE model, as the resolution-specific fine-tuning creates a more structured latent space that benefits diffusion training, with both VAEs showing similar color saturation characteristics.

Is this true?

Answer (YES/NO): NO